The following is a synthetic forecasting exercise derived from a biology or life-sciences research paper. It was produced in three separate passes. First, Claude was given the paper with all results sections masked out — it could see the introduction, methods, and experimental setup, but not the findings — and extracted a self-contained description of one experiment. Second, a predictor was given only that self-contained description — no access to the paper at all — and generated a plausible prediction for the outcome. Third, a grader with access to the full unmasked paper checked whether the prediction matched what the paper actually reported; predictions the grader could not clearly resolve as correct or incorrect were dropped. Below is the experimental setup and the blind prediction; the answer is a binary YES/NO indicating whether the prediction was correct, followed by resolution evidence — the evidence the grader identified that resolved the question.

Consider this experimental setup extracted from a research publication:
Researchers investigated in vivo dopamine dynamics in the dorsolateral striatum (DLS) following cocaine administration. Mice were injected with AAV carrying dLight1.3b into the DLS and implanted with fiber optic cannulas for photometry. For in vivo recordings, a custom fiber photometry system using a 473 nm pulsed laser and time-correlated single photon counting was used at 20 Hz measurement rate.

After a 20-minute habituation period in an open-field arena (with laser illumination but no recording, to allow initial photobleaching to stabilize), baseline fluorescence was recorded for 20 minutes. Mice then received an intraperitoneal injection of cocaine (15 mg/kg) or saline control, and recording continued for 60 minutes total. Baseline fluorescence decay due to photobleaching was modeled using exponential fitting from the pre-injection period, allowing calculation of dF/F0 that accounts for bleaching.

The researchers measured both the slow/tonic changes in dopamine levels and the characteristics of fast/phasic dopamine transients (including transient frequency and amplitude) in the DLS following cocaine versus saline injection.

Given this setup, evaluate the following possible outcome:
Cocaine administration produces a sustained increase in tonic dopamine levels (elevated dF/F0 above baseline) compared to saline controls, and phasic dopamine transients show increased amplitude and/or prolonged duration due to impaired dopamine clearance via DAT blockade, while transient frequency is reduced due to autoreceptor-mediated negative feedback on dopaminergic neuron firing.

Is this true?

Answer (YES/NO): NO